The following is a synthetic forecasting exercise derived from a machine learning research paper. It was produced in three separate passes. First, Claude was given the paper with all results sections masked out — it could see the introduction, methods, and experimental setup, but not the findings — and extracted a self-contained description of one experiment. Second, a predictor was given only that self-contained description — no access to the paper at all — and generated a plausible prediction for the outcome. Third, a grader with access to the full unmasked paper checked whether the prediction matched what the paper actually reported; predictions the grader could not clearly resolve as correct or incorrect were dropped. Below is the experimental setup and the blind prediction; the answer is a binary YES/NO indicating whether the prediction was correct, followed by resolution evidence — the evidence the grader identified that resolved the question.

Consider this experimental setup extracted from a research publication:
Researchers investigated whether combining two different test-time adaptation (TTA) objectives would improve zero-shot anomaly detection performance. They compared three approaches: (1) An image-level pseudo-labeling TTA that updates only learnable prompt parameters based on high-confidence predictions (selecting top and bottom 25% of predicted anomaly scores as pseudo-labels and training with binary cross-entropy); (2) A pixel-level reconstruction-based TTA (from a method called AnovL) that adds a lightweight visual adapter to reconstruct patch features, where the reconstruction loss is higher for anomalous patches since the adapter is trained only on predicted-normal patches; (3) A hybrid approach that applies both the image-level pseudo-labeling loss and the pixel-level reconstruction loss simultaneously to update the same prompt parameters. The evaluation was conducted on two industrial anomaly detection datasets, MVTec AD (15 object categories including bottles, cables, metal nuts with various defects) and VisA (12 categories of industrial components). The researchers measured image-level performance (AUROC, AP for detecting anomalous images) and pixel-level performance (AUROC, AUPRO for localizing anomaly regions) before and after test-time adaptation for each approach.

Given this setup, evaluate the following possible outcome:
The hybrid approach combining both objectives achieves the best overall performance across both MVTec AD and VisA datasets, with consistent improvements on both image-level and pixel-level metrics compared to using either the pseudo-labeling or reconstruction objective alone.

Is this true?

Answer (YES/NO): NO